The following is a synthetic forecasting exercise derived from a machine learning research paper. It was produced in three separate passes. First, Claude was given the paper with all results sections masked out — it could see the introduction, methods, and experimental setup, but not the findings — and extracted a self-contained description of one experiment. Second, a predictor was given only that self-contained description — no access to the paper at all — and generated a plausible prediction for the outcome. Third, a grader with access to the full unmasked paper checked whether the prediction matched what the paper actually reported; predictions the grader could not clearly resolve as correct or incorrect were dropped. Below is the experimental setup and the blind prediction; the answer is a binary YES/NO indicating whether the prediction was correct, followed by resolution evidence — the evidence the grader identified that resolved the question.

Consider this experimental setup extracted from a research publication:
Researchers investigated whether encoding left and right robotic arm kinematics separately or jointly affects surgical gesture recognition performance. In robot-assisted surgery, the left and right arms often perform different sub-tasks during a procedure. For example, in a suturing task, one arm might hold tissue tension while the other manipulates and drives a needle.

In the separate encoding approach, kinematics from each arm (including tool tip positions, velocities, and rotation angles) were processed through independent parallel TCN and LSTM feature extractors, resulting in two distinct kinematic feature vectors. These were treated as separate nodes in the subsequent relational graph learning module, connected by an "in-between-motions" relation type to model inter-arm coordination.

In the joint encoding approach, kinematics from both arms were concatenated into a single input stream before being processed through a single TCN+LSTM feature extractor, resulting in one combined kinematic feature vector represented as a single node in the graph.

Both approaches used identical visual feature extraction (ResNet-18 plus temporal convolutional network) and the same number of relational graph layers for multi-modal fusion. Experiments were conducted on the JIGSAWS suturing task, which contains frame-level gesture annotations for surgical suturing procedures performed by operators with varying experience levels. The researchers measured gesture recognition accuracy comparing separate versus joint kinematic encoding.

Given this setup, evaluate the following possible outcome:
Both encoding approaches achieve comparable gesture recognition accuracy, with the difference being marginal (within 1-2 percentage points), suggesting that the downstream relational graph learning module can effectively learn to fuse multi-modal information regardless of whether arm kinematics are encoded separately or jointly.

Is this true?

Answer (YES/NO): YES